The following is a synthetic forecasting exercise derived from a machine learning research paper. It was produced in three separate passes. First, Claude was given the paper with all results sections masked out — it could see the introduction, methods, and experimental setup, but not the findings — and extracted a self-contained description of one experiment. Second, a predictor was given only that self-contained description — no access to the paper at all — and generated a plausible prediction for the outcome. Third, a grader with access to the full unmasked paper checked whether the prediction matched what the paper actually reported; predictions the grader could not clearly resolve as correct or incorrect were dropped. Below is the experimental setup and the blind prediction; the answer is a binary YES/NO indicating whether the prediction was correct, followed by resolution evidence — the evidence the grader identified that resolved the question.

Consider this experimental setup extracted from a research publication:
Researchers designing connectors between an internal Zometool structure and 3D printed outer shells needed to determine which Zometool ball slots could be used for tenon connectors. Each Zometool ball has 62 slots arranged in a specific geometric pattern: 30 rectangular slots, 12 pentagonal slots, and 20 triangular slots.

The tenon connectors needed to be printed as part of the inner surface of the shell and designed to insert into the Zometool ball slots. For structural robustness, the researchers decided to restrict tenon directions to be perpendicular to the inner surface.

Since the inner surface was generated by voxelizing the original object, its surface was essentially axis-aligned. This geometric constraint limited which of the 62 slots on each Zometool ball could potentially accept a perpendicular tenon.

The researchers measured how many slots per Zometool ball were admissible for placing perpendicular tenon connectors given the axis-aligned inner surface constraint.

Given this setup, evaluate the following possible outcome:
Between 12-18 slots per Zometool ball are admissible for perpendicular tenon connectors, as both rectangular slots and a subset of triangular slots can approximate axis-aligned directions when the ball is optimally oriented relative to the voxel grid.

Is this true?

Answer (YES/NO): NO